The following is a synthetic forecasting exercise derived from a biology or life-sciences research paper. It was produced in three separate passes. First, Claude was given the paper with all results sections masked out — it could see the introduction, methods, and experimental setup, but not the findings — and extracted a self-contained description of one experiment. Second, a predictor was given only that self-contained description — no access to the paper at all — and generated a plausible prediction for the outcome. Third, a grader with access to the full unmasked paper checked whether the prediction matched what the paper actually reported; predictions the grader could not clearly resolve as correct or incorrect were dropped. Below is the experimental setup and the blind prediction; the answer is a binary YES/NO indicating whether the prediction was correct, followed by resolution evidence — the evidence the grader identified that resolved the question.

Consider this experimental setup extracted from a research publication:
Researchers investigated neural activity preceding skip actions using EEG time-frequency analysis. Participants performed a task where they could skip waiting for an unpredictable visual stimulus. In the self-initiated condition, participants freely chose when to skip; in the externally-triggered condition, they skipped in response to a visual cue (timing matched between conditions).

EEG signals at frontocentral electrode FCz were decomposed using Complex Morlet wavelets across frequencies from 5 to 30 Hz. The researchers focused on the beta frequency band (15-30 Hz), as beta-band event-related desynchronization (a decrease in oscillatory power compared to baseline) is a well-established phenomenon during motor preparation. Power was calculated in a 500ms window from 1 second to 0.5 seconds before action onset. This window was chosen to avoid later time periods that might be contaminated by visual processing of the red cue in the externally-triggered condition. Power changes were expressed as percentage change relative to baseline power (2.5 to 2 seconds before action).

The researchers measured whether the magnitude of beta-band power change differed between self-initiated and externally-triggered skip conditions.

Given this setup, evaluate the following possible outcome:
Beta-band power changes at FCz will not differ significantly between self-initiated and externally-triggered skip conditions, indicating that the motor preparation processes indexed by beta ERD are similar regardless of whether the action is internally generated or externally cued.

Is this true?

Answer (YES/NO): NO